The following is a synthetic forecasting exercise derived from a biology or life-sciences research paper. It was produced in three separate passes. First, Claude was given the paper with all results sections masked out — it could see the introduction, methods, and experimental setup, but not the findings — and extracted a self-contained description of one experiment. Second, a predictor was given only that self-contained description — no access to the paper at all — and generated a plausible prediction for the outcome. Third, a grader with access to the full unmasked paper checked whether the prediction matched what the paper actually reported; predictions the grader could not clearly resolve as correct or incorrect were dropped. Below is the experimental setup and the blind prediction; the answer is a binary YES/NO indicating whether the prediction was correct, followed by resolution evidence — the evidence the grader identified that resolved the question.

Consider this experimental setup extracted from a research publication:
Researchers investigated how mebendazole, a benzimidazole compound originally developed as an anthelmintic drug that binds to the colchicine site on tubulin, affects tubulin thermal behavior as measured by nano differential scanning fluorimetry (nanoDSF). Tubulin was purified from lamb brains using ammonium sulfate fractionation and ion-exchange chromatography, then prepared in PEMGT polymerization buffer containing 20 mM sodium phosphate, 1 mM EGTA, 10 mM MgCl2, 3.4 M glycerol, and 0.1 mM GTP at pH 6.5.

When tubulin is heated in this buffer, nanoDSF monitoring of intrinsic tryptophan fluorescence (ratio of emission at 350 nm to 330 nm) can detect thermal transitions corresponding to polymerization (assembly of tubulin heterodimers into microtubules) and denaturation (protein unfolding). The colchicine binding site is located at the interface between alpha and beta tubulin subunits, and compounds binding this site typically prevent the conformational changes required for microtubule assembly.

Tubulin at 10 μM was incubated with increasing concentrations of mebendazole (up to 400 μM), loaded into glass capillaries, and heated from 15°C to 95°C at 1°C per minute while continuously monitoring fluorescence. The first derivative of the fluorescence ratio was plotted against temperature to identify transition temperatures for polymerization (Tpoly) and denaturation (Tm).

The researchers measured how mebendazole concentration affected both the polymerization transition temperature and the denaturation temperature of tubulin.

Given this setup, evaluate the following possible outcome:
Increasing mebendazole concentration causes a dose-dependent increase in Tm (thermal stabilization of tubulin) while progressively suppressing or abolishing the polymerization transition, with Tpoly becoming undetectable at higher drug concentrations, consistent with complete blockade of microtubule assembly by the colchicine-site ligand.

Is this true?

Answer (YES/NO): NO